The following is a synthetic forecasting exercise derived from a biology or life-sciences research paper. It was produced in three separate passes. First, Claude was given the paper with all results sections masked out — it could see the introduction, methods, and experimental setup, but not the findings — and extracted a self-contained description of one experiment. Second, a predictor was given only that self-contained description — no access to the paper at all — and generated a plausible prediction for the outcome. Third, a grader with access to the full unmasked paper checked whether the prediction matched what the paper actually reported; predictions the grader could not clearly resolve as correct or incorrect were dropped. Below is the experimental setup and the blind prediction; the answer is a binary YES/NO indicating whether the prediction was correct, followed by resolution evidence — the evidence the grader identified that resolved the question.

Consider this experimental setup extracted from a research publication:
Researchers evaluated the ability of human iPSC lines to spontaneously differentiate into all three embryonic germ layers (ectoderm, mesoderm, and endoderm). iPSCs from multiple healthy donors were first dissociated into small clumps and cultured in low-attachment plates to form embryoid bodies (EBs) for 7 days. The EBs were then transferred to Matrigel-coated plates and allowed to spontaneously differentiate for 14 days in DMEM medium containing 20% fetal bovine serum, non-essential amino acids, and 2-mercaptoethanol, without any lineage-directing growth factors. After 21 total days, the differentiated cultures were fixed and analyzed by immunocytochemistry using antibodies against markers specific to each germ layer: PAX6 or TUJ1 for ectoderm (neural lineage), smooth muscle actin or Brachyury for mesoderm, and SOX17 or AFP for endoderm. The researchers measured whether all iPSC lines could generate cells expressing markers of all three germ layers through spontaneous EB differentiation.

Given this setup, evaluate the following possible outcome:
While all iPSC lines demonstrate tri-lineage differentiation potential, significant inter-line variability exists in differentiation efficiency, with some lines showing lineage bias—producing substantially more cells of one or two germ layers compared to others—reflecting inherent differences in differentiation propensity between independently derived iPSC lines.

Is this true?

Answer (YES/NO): YES